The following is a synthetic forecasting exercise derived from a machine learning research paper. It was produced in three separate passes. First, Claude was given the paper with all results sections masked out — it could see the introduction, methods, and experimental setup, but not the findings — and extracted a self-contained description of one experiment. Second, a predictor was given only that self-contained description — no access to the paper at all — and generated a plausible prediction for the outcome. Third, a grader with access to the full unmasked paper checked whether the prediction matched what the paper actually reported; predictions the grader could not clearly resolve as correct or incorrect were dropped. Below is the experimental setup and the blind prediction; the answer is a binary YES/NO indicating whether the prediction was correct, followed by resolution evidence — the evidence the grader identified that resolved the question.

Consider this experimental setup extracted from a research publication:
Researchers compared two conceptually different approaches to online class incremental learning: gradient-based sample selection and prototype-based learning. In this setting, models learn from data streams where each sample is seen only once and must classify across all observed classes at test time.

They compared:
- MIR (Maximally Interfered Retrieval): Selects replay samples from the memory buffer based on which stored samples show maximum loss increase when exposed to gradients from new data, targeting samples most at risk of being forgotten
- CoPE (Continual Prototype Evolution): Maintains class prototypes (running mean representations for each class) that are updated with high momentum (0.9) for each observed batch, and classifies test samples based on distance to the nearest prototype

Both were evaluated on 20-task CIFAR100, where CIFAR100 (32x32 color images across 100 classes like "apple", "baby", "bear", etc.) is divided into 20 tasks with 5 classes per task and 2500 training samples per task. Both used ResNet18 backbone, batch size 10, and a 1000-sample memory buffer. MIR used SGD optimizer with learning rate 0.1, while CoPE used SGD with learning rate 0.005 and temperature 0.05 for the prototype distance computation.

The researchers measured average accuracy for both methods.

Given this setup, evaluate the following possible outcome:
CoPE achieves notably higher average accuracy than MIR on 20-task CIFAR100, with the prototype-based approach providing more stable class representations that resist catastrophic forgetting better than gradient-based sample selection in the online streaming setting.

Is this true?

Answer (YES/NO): NO